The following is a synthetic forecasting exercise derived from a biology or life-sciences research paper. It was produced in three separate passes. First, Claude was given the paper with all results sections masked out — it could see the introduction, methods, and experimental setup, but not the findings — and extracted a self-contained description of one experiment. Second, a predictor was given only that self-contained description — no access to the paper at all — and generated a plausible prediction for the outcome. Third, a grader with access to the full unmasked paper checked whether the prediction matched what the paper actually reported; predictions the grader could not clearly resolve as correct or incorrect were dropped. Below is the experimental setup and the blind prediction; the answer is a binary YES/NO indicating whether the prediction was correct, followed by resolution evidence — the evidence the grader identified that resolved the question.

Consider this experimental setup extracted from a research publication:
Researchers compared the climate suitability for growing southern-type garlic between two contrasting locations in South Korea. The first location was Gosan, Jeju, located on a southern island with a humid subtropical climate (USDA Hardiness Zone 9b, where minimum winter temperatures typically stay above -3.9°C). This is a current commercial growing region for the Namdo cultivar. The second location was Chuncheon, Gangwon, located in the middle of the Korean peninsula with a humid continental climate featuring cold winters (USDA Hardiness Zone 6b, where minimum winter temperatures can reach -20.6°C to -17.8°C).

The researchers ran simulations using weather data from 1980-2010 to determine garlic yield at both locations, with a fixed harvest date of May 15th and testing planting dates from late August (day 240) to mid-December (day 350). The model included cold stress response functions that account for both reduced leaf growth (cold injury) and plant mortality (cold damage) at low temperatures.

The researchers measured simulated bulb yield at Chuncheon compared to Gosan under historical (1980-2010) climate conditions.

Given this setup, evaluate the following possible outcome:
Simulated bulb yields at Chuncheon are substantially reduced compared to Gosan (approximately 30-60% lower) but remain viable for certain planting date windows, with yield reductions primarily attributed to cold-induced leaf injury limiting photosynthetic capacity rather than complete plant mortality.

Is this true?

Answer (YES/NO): NO